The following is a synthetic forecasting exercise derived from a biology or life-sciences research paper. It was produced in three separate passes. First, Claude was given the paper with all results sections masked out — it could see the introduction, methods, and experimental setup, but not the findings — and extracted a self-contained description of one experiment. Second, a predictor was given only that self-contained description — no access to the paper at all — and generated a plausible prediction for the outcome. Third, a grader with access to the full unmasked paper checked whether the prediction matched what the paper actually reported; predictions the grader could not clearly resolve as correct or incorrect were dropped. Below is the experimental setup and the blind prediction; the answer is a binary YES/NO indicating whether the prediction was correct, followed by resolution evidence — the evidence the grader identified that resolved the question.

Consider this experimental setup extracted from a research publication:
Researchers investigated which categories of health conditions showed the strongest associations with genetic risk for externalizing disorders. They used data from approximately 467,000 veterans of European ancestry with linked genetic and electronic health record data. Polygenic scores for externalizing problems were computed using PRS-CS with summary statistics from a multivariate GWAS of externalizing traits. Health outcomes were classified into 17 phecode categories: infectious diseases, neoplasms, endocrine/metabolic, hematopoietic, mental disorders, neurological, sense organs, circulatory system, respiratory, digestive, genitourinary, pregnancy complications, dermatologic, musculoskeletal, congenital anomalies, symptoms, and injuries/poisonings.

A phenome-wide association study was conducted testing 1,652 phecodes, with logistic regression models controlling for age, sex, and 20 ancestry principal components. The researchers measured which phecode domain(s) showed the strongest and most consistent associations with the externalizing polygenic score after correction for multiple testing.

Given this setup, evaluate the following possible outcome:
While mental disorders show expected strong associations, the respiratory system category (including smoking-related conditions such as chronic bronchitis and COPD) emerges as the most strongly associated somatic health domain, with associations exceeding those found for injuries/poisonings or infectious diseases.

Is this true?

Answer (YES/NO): NO